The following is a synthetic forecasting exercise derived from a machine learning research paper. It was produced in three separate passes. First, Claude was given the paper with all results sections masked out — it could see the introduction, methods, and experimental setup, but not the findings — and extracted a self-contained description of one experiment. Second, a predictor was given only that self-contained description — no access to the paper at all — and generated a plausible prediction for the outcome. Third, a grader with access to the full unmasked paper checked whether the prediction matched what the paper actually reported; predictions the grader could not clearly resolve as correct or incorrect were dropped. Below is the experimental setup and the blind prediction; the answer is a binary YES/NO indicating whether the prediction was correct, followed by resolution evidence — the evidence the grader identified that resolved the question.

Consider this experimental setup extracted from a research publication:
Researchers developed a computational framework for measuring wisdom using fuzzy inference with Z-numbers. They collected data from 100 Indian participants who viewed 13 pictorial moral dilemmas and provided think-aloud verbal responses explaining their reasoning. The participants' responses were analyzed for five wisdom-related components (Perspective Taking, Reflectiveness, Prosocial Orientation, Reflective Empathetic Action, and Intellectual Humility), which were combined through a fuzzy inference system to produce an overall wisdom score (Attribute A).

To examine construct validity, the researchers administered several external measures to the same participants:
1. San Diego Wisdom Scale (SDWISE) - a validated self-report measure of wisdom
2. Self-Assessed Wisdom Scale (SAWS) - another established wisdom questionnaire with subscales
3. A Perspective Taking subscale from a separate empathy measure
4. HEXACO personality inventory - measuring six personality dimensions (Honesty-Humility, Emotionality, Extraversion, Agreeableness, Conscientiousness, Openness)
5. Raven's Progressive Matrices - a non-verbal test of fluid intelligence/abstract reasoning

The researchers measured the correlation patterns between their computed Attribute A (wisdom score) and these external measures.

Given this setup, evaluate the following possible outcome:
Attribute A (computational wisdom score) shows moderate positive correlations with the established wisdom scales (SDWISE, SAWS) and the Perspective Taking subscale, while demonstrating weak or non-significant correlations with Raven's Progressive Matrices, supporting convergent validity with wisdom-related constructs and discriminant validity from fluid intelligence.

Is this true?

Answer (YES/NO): NO